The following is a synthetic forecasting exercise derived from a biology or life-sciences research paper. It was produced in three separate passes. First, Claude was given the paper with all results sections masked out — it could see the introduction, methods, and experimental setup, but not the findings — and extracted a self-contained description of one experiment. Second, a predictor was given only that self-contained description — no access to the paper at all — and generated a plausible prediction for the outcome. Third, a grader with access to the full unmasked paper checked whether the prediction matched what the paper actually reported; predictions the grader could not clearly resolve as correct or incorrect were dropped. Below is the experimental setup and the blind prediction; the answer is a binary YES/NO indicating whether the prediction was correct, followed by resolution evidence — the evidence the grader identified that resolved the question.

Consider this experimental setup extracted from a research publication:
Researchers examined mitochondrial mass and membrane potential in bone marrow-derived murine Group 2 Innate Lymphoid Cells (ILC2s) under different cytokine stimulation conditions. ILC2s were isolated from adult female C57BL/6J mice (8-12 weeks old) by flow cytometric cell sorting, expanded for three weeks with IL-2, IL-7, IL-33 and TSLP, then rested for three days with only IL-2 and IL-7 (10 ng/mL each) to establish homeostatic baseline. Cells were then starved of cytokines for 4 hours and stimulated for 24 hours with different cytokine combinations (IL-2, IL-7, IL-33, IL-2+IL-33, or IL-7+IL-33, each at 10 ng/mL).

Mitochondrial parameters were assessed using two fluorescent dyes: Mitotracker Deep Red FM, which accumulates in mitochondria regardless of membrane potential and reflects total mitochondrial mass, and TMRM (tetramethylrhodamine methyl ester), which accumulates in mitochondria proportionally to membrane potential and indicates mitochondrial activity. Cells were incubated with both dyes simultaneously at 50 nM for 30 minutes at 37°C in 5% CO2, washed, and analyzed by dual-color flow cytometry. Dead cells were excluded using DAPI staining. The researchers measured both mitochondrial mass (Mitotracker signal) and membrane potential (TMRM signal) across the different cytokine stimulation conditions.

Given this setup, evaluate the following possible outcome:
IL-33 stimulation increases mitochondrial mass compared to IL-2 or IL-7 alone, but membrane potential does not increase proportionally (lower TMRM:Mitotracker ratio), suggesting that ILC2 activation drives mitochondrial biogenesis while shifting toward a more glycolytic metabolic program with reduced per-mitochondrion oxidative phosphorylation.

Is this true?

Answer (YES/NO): NO